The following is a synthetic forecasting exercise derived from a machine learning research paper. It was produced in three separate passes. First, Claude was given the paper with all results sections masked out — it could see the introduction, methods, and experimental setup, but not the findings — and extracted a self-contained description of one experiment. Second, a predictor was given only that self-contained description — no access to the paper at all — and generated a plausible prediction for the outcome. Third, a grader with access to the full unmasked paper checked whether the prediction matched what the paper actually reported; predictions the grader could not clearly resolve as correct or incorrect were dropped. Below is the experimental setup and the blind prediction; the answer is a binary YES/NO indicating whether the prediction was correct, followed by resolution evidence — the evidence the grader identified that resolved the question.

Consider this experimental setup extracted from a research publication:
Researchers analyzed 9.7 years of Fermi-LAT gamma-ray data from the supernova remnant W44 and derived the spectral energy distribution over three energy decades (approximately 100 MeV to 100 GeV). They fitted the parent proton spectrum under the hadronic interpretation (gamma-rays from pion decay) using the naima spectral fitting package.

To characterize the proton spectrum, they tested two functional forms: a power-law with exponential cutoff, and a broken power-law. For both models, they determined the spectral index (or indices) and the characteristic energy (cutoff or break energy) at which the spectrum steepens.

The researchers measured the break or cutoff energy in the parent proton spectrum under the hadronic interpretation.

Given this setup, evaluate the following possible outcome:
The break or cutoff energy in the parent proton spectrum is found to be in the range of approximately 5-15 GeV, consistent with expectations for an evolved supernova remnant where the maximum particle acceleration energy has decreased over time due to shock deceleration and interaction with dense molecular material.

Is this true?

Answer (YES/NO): NO